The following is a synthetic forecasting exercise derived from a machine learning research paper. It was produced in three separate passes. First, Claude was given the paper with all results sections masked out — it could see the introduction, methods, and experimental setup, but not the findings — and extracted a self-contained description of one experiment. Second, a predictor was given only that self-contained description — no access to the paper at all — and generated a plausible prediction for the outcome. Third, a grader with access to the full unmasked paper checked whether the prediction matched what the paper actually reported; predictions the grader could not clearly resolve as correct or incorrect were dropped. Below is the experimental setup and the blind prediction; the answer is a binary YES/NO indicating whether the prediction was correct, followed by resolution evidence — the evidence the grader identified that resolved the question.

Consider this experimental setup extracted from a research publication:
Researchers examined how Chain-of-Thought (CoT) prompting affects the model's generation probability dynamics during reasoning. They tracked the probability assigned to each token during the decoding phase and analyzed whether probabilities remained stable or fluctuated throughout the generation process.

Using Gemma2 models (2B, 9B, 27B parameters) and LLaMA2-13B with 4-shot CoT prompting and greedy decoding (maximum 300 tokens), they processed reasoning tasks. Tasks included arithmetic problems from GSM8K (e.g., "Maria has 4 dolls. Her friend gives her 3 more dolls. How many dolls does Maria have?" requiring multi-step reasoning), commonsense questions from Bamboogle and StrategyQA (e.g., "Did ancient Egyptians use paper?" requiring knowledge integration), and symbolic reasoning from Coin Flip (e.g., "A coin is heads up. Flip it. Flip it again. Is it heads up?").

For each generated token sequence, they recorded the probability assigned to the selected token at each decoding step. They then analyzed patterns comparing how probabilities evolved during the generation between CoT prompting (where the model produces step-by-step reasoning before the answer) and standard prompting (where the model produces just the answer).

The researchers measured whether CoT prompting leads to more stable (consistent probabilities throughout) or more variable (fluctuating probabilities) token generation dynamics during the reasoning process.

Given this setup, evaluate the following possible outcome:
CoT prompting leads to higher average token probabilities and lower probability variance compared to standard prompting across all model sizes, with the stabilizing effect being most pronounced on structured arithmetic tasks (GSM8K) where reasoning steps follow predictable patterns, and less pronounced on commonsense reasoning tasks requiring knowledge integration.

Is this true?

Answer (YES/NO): NO